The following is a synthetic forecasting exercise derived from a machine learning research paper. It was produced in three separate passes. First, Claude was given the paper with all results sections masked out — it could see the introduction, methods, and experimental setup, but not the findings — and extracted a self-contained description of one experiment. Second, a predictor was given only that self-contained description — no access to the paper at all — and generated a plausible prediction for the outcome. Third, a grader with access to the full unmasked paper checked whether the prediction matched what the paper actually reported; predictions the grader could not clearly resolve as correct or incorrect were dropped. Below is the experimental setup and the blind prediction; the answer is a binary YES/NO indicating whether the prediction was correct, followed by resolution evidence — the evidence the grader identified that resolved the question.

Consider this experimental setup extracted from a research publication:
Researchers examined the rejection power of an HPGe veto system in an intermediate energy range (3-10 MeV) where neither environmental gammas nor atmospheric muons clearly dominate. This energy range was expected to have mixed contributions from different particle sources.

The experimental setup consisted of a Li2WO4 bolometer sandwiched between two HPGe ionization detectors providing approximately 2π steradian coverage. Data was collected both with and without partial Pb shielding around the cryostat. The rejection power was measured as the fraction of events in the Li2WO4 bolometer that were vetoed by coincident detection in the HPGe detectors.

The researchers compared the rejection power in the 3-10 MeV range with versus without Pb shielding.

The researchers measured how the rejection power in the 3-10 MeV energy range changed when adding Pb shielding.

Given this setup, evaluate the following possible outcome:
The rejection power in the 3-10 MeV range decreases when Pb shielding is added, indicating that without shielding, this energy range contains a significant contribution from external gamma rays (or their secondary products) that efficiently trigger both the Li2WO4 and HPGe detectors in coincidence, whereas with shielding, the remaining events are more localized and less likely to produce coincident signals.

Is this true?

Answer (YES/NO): NO